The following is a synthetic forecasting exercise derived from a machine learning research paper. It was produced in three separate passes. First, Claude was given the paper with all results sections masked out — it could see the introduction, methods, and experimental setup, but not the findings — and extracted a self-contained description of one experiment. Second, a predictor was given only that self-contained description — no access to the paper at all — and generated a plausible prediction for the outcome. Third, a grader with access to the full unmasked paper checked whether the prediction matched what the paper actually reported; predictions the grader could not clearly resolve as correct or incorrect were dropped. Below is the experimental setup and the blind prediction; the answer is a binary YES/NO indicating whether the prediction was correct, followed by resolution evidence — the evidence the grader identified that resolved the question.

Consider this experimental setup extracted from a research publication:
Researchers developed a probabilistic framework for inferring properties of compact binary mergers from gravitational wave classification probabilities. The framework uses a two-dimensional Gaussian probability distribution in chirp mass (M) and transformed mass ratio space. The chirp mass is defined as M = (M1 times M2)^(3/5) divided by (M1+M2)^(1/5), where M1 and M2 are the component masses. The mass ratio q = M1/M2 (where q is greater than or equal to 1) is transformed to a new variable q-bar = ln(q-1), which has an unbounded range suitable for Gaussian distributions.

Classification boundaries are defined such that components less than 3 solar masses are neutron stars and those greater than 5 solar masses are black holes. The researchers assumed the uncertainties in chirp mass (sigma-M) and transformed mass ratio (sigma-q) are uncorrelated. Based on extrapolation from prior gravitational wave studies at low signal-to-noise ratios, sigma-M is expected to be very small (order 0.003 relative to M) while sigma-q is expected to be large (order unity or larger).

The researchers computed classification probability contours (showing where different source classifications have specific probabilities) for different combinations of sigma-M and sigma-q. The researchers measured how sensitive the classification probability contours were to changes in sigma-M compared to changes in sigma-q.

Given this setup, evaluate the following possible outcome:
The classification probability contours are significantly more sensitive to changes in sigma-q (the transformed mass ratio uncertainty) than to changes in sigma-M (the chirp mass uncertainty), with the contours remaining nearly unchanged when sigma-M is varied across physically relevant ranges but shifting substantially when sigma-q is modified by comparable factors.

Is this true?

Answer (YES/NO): YES